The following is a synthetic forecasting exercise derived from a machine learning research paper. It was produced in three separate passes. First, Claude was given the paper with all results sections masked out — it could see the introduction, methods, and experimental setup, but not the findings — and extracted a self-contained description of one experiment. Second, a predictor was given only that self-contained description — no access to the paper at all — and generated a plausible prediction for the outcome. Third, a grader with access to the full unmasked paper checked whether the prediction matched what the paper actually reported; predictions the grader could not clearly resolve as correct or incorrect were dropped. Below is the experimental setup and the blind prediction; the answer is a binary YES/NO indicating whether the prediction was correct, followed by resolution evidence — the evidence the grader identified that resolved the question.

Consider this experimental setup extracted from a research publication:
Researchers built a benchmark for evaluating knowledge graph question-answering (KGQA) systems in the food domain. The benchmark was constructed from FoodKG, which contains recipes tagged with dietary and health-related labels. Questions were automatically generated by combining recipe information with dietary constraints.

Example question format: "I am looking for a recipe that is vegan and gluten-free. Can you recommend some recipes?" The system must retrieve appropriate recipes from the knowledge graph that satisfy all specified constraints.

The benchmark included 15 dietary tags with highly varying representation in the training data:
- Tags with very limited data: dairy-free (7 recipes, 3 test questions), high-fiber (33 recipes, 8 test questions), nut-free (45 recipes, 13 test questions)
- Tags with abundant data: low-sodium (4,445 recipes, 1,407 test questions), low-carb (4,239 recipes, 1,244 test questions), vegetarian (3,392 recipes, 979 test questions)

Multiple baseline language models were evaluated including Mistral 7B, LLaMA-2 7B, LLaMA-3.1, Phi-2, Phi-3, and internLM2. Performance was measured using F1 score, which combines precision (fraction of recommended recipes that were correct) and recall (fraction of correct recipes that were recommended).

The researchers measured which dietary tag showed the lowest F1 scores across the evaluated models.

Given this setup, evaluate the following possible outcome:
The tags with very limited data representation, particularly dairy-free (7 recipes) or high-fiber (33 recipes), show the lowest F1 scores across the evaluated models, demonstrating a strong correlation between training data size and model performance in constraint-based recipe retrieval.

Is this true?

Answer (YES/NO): NO